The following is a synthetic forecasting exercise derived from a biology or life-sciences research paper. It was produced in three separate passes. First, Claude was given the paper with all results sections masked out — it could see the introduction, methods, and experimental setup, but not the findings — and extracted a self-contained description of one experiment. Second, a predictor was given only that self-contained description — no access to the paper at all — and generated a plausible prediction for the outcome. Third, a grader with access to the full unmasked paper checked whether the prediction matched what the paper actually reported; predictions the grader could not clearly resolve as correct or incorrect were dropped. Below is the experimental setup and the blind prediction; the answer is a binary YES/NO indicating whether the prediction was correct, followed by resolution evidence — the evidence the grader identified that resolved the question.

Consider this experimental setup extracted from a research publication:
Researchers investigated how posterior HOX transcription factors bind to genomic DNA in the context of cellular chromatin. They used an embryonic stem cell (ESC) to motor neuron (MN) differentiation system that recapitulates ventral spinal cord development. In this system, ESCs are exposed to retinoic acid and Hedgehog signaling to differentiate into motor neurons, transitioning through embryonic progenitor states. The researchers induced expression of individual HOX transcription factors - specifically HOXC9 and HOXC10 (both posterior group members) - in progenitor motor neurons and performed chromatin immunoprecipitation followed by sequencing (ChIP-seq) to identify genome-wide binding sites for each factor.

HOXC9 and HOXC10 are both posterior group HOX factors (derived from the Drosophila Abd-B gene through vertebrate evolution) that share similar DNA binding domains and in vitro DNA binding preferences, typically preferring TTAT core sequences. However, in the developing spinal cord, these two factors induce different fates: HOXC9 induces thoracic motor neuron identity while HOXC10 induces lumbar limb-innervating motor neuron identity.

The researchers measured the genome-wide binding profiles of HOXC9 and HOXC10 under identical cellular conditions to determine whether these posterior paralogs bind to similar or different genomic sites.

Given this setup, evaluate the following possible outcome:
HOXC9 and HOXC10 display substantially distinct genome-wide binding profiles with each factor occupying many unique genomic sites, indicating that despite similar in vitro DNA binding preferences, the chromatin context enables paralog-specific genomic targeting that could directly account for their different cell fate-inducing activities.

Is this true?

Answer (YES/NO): NO